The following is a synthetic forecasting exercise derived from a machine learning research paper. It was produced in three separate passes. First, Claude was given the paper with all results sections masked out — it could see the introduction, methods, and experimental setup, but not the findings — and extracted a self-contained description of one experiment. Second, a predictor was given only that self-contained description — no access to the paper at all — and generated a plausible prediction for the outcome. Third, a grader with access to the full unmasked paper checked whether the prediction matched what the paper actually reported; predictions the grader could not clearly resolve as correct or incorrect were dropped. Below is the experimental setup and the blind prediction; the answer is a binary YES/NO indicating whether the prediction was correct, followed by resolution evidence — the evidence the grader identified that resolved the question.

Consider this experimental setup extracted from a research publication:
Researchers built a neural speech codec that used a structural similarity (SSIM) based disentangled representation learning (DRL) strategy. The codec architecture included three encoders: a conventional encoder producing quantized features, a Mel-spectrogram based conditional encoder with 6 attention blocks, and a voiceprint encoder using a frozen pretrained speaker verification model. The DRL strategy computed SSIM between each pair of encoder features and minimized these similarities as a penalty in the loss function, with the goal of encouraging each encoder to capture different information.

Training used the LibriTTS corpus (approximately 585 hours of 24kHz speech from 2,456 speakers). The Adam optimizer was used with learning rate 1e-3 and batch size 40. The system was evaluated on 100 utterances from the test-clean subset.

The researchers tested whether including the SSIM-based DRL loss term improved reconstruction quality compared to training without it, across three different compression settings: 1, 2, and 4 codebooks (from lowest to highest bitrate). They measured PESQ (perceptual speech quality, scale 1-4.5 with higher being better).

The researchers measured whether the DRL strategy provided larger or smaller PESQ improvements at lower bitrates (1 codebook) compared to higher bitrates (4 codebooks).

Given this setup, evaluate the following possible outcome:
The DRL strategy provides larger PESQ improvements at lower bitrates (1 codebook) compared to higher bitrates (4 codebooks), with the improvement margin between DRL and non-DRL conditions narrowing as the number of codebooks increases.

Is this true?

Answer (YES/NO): NO